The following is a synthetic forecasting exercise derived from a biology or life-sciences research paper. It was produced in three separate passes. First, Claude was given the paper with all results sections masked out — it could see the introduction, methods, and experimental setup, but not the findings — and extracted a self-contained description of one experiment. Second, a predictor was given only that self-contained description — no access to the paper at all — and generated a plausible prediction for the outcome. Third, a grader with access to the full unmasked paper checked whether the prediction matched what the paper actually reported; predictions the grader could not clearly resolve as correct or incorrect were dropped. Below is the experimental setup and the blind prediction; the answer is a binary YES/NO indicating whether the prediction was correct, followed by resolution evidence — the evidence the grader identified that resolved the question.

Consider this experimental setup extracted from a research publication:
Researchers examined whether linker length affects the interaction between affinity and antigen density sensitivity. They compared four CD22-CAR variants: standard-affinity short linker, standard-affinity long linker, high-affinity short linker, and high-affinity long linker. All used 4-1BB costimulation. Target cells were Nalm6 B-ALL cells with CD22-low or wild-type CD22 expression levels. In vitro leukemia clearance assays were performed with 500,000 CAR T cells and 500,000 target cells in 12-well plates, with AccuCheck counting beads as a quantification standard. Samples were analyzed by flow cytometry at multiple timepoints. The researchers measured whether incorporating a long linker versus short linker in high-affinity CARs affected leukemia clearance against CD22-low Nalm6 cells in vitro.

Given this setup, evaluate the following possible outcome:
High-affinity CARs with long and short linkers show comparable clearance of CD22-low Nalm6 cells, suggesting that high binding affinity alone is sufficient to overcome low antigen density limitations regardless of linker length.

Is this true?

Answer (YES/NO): YES